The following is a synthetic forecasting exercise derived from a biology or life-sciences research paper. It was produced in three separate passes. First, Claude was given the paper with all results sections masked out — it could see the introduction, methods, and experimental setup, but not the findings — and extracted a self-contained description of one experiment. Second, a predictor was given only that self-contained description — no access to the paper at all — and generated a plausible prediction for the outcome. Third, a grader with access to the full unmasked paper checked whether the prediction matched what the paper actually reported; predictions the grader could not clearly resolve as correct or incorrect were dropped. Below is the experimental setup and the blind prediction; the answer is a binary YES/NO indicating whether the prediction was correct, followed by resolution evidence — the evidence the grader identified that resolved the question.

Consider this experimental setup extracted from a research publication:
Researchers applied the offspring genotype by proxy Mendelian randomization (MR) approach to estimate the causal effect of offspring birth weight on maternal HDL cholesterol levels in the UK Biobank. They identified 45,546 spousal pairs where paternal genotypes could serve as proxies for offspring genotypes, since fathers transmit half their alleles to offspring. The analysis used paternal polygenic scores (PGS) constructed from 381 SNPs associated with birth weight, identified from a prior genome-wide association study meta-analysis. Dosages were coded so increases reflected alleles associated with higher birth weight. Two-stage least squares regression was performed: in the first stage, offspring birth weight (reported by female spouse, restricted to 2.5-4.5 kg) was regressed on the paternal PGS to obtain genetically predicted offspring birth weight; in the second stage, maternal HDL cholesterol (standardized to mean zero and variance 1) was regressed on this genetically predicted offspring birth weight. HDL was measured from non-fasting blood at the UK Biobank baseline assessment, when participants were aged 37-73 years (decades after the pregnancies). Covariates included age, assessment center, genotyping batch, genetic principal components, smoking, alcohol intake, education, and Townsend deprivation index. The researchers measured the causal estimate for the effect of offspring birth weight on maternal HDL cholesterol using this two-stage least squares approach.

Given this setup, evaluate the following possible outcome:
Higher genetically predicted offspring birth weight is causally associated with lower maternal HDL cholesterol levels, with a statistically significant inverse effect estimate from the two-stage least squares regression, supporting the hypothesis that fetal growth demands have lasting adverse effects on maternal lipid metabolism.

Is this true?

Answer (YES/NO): NO